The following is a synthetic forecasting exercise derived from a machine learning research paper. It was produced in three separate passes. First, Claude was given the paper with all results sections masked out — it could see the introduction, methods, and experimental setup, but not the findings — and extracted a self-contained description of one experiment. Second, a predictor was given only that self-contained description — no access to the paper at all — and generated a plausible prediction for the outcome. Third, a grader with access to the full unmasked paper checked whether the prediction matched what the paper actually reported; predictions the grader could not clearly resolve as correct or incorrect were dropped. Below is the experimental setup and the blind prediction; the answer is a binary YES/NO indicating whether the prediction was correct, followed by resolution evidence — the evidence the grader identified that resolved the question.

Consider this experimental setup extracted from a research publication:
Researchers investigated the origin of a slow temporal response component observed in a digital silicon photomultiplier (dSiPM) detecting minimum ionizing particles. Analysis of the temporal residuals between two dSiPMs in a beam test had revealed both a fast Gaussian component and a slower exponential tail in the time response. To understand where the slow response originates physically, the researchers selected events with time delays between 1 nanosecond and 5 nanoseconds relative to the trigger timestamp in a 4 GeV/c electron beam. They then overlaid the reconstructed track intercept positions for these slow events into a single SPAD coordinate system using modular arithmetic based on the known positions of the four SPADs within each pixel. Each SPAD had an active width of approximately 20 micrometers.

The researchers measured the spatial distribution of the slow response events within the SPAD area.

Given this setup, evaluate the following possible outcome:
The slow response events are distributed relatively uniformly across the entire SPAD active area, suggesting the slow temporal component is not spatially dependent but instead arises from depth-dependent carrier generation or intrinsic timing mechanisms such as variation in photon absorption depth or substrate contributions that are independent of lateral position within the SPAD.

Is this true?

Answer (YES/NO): NO